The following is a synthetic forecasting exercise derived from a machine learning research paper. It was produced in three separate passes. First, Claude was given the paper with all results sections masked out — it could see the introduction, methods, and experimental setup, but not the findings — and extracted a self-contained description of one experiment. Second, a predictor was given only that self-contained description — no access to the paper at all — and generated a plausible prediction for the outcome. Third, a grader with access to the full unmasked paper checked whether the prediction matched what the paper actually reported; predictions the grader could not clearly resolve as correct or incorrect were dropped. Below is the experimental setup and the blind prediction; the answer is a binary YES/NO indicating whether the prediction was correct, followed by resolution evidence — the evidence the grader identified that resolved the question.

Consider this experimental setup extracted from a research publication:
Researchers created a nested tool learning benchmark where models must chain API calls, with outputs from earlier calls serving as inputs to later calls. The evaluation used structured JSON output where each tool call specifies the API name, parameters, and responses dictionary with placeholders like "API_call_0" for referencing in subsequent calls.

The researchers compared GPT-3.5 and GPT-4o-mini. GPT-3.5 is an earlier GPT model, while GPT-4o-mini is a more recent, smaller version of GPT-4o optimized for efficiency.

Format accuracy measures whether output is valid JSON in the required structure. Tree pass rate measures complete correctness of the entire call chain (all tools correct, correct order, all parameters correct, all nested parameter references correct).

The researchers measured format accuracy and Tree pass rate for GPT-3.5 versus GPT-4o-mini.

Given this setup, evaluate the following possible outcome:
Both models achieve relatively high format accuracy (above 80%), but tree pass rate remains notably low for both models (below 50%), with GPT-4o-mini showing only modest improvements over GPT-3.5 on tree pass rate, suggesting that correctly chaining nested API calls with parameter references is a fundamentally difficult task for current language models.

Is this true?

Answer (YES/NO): YES